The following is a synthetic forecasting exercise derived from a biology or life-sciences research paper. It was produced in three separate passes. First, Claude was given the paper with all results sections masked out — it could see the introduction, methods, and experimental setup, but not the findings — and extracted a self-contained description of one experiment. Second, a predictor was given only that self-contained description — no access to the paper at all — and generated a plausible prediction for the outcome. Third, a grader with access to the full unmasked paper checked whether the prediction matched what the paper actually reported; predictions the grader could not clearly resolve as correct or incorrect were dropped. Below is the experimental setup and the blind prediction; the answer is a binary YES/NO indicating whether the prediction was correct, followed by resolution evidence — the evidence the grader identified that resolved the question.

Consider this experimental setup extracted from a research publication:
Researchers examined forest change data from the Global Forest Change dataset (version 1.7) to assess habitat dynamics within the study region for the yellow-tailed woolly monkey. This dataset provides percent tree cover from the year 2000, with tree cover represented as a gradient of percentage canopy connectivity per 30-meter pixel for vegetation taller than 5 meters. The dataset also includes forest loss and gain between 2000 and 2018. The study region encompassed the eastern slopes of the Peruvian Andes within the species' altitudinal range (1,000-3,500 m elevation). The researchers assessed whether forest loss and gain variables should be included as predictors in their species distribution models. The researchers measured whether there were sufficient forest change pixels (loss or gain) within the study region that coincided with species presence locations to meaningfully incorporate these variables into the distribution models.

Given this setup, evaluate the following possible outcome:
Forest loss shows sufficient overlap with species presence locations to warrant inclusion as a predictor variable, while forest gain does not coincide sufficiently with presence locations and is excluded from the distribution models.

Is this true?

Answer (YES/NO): NO